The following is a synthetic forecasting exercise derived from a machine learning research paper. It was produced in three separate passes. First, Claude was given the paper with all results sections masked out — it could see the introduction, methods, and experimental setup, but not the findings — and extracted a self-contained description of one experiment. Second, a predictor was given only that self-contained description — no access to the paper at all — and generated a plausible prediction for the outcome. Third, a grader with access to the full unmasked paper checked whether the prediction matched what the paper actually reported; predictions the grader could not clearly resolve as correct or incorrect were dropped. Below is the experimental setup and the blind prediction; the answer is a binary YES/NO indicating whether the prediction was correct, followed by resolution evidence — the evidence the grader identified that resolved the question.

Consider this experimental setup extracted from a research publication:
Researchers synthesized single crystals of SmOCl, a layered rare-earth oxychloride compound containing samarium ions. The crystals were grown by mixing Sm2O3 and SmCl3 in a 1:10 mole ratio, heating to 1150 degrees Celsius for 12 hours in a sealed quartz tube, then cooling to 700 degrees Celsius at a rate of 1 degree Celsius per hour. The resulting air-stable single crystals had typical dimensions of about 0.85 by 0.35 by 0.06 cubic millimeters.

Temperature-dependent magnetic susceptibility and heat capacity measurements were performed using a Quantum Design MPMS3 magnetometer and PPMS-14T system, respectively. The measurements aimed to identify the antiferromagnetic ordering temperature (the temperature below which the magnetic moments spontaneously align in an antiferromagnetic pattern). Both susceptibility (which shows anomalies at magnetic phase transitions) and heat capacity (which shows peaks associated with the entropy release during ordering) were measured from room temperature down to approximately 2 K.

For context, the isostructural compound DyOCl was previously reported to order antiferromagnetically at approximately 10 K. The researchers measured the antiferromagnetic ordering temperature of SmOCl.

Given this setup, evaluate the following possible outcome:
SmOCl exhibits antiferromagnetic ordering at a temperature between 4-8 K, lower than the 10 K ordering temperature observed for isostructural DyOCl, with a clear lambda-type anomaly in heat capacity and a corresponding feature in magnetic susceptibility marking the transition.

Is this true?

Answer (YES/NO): YES